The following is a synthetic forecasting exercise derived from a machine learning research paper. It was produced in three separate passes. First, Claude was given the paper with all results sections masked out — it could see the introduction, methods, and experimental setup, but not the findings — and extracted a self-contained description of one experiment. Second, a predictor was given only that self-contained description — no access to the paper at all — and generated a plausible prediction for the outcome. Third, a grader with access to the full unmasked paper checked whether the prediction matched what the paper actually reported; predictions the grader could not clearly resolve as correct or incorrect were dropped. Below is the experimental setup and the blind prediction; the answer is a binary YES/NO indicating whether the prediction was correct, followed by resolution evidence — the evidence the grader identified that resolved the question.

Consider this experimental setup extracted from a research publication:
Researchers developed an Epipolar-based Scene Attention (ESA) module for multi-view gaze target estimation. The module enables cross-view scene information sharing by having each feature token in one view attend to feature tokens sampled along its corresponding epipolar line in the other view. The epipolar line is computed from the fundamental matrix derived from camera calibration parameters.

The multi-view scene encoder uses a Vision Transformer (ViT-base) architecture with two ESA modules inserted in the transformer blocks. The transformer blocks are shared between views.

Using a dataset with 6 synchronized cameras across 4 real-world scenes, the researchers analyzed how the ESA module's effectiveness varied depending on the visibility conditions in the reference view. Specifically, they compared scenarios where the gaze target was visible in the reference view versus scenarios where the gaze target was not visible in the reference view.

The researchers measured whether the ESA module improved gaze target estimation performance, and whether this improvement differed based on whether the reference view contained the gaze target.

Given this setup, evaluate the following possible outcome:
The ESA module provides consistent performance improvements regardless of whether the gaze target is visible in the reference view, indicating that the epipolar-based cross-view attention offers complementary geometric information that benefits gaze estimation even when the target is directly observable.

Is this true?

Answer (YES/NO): NO